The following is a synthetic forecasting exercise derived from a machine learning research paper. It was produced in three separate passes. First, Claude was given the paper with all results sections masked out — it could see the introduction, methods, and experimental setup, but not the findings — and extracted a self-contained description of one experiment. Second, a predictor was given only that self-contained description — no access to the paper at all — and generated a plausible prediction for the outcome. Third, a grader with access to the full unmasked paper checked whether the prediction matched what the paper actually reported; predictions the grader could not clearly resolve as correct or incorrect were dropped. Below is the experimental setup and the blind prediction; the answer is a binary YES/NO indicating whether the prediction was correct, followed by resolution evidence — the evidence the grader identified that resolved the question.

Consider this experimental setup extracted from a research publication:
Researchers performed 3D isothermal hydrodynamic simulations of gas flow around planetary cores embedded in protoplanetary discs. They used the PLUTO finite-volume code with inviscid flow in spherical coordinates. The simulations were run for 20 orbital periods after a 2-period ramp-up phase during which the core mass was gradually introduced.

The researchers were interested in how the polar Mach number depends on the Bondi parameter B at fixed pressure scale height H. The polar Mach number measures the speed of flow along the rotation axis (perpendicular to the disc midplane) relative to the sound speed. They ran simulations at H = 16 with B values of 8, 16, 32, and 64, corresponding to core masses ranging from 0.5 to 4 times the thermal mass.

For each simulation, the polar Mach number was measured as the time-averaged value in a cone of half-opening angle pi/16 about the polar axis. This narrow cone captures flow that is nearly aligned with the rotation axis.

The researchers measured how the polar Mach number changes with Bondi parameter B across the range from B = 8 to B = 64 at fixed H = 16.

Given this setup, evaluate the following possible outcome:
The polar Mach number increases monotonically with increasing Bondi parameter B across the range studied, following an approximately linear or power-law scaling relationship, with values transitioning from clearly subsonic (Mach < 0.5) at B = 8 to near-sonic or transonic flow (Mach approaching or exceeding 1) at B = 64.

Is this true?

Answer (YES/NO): NO